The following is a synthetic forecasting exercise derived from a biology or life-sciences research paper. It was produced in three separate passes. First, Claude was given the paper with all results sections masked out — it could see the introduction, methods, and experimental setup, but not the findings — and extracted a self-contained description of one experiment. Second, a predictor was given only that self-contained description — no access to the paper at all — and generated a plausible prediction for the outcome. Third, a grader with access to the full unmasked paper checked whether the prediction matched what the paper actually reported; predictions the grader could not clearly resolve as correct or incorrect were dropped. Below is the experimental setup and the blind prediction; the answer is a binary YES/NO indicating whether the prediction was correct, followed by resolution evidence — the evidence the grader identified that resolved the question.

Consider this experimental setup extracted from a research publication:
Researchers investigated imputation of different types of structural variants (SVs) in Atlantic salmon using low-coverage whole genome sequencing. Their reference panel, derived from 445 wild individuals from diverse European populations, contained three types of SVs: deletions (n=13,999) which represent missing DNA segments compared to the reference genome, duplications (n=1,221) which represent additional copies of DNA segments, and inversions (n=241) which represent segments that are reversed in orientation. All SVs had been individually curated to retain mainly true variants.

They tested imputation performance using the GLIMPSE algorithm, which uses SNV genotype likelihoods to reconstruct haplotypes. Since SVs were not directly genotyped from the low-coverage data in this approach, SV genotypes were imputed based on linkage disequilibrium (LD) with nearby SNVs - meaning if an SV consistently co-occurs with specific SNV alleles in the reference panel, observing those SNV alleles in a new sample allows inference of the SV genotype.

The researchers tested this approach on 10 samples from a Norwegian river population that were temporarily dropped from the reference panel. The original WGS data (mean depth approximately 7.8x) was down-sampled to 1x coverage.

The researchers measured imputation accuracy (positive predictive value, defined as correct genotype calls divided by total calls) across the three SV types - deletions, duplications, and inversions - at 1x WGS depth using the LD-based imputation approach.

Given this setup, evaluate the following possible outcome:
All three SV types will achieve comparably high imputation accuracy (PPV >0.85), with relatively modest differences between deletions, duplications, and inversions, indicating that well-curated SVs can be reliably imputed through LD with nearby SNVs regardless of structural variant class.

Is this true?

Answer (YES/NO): NO